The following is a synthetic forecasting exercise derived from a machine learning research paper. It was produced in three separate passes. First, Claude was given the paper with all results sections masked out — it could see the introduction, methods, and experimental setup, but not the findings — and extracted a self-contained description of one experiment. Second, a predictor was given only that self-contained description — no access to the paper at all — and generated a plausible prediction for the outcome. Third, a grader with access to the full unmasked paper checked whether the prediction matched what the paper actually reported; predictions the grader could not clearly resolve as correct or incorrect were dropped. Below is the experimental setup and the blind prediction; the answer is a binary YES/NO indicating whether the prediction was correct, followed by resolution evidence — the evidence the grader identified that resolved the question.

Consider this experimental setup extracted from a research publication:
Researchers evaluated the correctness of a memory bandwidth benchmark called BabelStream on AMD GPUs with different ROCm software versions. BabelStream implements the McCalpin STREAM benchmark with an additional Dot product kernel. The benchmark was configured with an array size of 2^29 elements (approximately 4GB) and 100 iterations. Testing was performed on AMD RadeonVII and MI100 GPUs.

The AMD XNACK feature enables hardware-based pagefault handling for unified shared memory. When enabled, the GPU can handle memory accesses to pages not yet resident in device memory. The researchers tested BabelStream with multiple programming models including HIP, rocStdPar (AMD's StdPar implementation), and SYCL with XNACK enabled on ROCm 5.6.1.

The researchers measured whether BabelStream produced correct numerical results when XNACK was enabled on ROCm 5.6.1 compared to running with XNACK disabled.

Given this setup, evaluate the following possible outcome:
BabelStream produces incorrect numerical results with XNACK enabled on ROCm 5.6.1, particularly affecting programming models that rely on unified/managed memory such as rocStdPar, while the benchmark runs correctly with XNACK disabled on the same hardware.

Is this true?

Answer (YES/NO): YES